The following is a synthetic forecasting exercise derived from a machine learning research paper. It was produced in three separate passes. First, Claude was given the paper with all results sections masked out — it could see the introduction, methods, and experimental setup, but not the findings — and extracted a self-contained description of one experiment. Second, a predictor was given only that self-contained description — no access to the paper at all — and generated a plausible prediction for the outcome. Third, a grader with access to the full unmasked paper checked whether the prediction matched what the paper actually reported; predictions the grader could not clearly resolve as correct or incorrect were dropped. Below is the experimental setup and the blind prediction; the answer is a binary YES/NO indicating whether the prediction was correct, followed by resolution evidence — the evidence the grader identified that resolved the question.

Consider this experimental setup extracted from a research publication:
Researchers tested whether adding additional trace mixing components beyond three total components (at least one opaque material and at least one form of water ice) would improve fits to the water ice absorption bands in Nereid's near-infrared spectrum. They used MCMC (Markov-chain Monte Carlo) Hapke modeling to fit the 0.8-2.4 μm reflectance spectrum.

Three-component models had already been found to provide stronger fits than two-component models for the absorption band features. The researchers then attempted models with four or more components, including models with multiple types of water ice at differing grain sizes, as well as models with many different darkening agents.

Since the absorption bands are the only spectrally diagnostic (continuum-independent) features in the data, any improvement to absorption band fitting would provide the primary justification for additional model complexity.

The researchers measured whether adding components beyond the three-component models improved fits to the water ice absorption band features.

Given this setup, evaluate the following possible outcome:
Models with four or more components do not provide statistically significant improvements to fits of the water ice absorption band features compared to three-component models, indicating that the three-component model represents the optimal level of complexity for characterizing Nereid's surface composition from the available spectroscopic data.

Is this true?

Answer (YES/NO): YES